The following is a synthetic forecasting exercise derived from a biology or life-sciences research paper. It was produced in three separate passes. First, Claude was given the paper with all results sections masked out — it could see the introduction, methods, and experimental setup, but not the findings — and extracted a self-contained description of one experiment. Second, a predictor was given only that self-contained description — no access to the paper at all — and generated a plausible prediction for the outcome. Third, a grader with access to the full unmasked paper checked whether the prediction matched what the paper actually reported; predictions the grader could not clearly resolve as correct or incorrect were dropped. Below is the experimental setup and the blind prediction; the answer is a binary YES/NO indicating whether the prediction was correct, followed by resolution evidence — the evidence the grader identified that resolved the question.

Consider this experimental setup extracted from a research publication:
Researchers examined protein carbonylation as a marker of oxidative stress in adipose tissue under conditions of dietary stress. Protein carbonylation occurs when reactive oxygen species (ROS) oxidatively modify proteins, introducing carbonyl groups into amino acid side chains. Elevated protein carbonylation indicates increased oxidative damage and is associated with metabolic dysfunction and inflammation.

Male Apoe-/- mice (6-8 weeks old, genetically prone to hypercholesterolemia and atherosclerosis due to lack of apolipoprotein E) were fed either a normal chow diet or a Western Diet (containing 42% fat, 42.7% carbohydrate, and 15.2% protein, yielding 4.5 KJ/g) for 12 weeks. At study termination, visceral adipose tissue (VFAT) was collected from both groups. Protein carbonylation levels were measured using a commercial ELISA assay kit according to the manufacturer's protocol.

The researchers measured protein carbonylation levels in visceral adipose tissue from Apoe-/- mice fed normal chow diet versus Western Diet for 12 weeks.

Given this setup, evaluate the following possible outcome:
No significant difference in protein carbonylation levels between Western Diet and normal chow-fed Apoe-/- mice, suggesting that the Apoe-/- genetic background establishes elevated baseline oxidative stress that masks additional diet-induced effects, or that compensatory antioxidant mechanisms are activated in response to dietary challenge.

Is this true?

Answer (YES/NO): NO